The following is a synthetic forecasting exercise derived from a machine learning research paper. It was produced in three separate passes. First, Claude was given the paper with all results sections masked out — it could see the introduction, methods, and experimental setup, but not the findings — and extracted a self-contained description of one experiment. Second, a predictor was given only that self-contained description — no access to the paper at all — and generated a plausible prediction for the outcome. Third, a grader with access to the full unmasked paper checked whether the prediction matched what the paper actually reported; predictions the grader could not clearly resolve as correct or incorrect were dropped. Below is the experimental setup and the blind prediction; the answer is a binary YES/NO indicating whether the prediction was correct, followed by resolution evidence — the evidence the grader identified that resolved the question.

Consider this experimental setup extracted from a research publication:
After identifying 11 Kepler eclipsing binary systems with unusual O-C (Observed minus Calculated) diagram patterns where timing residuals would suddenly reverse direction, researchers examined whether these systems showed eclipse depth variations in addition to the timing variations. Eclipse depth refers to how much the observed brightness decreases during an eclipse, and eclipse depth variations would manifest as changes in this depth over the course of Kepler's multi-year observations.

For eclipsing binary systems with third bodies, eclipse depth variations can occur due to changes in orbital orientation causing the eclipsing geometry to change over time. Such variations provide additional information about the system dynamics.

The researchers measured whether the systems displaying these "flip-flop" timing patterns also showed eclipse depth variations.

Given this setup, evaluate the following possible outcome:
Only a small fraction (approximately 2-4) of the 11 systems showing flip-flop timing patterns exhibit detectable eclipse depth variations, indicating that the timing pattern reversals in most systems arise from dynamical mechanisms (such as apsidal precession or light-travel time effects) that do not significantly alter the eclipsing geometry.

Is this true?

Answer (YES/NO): NO